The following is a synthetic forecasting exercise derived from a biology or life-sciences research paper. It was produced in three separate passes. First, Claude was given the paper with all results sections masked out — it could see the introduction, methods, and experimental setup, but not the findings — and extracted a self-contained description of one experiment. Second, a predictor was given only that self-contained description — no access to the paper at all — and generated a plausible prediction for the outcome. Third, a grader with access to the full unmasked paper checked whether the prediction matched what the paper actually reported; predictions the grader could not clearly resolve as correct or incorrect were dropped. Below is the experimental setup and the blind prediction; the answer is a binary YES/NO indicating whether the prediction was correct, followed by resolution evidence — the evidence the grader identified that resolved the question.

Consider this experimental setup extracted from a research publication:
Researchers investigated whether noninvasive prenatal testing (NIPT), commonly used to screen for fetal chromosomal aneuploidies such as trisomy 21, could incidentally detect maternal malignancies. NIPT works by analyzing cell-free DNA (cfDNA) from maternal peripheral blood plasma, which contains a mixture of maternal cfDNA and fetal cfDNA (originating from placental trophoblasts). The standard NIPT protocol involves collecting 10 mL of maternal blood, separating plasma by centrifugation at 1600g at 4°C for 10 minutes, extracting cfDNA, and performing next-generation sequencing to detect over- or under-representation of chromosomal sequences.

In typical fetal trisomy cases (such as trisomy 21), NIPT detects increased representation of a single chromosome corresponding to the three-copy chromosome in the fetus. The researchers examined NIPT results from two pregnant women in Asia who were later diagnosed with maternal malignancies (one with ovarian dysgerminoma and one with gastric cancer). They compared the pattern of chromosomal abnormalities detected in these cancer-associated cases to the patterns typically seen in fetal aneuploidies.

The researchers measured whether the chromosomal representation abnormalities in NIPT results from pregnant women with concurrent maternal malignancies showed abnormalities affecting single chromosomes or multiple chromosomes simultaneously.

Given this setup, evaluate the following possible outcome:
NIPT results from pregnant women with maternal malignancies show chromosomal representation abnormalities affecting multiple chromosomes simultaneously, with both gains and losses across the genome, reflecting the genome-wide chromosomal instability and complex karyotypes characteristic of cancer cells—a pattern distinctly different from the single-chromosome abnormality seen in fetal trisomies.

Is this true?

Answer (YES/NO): YES